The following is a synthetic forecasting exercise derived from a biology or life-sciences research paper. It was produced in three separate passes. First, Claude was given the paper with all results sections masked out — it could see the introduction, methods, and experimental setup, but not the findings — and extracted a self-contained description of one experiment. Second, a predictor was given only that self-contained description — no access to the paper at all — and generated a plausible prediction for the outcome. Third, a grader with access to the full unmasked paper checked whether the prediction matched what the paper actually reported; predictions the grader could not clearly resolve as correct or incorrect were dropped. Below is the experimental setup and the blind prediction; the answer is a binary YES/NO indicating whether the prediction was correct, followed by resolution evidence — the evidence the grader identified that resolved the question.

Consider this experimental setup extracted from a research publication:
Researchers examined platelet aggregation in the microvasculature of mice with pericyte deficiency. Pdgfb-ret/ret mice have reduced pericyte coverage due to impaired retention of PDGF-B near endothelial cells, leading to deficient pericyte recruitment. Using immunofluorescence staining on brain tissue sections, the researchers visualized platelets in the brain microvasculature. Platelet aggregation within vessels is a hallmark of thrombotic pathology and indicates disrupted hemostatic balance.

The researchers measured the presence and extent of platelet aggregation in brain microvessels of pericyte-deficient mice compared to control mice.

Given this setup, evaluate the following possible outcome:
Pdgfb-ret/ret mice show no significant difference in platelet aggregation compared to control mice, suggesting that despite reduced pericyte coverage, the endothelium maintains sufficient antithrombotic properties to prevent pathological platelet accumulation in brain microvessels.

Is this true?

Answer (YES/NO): NO